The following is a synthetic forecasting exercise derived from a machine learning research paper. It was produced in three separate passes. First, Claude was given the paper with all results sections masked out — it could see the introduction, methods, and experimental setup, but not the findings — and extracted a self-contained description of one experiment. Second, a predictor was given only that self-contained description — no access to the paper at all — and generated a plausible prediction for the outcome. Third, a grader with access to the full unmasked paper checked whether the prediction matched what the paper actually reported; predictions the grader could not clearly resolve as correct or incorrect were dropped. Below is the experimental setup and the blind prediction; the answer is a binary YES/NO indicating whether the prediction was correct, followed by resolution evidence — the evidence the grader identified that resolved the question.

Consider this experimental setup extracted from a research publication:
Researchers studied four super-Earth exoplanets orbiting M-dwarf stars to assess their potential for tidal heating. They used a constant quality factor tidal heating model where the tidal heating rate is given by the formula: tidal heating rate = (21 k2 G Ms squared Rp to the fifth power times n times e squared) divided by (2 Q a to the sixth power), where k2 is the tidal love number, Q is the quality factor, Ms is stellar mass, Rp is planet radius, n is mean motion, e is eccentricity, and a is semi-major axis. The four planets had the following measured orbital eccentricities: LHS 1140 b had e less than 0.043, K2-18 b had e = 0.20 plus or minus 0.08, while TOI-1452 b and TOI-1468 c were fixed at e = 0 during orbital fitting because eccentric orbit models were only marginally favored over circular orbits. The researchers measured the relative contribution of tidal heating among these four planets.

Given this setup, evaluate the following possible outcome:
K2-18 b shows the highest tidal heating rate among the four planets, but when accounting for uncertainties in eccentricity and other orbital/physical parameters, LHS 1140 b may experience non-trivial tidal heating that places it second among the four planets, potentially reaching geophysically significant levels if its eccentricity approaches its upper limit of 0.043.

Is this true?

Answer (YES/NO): NO